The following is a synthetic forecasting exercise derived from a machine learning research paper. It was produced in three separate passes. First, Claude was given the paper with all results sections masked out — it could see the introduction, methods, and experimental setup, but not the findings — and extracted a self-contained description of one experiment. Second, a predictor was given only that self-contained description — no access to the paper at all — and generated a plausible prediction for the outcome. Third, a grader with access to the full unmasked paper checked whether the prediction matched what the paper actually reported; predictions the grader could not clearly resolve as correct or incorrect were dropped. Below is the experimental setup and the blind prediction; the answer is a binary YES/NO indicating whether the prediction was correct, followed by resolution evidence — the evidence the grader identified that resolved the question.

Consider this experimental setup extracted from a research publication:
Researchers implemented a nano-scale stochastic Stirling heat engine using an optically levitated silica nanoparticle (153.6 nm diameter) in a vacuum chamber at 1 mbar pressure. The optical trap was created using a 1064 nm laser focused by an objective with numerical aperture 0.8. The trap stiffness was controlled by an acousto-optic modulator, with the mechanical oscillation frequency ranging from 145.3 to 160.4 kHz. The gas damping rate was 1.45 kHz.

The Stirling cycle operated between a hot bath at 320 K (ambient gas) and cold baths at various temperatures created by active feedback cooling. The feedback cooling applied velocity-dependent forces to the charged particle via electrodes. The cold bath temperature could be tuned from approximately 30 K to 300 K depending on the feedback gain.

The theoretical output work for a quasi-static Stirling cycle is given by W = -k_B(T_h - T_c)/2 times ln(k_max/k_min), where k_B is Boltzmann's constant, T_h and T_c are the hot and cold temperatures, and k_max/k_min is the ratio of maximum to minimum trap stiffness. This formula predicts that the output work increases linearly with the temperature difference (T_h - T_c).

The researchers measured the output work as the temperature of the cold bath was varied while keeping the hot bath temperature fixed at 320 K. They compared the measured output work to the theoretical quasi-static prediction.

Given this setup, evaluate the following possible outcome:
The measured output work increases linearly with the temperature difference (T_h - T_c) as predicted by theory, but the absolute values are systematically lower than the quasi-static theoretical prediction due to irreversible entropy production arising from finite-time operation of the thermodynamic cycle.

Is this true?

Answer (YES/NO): NO